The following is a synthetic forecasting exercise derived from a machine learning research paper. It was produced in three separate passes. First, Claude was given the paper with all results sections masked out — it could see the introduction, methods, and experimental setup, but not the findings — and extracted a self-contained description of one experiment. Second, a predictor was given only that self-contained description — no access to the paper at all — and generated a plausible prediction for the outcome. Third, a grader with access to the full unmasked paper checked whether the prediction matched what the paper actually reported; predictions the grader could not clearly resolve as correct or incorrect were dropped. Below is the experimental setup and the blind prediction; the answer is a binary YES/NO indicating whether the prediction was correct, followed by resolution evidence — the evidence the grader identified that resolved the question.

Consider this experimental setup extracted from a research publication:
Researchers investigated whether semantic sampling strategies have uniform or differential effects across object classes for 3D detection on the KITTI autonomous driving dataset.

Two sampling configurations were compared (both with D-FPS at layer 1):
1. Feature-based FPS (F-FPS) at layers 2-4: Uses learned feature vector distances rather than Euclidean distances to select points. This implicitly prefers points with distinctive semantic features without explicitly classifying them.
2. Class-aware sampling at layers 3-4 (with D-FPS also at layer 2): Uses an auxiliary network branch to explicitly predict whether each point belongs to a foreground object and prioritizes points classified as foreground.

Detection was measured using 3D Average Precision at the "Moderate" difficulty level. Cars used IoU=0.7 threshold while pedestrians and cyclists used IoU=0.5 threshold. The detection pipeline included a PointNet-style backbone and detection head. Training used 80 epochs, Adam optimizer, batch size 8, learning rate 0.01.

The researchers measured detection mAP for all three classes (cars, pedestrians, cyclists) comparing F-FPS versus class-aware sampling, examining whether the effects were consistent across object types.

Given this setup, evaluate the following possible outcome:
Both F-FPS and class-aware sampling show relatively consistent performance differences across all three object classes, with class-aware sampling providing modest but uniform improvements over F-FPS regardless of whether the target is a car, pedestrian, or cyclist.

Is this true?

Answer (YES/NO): NO